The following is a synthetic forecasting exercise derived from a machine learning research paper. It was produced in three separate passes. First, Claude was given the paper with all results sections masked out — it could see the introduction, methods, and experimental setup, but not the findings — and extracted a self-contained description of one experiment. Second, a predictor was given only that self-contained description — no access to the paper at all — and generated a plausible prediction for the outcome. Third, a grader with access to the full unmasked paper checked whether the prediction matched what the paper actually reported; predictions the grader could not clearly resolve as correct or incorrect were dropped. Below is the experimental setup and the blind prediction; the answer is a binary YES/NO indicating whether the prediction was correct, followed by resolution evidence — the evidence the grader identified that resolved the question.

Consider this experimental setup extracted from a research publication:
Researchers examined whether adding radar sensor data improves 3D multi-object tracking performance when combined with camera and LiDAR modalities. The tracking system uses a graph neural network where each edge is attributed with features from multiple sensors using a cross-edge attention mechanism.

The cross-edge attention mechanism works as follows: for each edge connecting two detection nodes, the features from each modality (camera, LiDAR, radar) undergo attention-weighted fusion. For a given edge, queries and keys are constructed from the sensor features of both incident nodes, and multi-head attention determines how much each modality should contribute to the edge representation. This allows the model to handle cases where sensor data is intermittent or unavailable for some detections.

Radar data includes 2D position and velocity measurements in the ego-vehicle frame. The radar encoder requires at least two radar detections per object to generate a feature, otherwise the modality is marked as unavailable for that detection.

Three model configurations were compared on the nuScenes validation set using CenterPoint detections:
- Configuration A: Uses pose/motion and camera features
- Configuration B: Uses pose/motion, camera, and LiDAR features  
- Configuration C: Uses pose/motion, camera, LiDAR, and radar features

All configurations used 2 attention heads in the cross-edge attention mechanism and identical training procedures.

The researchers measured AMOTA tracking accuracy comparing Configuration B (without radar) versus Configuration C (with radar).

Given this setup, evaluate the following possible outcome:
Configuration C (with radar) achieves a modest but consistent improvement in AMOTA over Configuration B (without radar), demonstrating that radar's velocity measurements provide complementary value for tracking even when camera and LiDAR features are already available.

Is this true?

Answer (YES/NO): NO